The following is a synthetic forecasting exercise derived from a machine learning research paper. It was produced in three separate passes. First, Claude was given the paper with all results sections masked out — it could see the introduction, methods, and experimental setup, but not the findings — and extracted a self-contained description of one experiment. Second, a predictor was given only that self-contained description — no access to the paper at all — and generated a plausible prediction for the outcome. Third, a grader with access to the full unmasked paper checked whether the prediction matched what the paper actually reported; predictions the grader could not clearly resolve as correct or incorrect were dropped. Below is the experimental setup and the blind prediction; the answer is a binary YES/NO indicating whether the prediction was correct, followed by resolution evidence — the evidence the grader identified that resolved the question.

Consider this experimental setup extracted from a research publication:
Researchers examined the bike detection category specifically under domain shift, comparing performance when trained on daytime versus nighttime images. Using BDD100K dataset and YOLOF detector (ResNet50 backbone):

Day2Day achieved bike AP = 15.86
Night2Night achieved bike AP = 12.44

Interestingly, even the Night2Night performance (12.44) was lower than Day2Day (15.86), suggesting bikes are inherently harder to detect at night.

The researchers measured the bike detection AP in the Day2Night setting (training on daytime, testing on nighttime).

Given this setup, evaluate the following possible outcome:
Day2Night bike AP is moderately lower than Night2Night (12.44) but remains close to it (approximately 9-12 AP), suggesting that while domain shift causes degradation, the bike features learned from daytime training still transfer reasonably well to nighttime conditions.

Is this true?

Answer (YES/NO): NO